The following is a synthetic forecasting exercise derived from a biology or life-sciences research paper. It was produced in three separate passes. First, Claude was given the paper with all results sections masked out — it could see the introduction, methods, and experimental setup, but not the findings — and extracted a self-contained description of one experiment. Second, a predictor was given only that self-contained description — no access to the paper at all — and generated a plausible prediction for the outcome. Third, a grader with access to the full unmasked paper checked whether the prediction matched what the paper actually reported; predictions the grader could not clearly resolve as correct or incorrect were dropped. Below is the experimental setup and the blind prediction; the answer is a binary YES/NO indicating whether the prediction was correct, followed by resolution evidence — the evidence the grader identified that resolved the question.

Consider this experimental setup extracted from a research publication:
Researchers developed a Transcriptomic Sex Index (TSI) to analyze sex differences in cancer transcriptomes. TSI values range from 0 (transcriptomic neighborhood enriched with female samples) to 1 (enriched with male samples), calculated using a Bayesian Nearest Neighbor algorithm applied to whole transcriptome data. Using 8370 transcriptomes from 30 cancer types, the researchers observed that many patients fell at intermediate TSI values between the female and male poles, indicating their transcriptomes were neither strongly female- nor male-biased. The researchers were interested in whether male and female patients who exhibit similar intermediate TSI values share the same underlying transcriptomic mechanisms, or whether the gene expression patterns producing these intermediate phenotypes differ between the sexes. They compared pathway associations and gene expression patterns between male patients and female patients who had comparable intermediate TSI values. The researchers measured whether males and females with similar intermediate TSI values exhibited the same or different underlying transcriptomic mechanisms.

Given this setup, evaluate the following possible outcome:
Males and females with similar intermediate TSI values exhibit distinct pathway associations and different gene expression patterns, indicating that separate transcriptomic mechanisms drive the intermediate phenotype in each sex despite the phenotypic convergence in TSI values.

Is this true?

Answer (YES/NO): YES